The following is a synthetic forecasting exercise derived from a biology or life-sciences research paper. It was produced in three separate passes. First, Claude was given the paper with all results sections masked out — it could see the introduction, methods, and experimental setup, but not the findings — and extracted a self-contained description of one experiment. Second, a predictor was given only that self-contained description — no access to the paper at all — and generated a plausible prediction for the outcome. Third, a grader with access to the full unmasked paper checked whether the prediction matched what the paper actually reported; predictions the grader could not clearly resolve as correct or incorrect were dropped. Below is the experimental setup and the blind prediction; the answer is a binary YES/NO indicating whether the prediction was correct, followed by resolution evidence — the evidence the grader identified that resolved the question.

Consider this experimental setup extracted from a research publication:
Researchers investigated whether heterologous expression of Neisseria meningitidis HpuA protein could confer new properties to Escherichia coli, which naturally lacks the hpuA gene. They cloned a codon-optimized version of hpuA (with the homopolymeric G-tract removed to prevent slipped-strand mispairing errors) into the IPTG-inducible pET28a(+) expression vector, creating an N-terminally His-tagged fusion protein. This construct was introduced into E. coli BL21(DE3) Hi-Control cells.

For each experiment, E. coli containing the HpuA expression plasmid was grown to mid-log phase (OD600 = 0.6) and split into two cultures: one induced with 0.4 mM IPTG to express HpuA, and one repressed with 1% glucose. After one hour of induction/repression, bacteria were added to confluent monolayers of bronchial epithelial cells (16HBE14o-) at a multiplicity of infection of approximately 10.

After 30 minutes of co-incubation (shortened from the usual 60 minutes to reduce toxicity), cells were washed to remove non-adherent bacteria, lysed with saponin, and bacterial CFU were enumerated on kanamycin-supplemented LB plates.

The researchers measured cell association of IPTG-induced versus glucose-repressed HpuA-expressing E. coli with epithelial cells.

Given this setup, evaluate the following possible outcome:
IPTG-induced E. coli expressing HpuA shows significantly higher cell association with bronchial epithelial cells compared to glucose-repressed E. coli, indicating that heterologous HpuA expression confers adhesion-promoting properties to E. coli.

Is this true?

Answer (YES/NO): YES